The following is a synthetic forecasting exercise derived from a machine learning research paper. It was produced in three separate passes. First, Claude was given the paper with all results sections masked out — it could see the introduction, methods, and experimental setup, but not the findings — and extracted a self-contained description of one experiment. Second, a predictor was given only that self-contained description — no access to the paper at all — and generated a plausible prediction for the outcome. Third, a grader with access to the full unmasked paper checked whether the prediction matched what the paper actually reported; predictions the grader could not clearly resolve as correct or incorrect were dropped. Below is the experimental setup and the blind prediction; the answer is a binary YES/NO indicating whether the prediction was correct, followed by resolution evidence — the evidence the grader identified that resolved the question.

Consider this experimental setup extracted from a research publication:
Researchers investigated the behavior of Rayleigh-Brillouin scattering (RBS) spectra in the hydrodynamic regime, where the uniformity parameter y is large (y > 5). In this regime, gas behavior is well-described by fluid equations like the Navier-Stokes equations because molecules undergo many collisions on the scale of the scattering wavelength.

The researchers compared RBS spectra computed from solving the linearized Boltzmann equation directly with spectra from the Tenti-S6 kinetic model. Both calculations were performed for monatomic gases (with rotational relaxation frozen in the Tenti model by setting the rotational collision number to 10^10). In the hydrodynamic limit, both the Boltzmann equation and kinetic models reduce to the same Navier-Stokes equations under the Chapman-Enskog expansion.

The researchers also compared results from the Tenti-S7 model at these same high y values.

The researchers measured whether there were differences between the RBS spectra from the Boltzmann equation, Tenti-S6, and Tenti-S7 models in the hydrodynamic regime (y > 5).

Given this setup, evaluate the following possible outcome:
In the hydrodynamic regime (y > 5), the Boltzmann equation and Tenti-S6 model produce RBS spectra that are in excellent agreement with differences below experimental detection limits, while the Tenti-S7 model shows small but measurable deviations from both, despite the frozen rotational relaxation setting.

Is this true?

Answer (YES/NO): YES